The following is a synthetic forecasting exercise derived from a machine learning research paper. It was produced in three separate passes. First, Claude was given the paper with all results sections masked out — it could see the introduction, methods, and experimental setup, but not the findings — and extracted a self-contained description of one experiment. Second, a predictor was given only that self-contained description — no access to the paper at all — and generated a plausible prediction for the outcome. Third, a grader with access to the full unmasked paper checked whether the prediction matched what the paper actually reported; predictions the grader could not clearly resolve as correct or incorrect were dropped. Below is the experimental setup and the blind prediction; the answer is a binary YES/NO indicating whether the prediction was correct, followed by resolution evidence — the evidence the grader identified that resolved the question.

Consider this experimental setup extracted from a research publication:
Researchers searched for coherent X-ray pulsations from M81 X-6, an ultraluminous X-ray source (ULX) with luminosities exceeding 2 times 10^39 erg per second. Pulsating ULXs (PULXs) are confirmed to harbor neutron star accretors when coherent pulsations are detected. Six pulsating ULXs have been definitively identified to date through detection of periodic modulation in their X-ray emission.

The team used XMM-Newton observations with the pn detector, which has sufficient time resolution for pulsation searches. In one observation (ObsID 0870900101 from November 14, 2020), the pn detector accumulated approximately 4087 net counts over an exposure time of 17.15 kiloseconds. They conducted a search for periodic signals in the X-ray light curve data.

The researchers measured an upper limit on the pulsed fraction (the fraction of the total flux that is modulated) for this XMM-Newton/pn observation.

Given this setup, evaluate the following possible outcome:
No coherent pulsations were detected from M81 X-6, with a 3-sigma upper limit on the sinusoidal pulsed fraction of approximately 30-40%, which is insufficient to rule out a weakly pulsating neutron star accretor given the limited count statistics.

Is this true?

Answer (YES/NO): NO